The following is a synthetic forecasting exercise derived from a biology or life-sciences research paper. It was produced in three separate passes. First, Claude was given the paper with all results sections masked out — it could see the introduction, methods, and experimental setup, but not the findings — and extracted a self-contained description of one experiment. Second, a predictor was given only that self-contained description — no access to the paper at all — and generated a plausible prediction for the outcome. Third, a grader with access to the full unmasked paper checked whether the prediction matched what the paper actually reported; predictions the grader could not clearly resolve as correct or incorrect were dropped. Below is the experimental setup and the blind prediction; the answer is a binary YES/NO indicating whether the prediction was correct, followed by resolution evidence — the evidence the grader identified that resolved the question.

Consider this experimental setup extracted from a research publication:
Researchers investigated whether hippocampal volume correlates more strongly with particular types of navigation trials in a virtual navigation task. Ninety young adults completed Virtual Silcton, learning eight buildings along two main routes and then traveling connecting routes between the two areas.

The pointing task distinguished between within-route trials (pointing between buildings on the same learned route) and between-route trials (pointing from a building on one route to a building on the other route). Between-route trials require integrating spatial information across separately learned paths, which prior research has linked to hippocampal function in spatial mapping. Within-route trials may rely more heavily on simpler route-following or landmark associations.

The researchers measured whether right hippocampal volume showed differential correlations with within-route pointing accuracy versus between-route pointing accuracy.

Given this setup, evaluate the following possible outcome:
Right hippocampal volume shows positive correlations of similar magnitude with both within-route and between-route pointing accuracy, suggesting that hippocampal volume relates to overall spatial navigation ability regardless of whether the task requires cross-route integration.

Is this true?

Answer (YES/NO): NO